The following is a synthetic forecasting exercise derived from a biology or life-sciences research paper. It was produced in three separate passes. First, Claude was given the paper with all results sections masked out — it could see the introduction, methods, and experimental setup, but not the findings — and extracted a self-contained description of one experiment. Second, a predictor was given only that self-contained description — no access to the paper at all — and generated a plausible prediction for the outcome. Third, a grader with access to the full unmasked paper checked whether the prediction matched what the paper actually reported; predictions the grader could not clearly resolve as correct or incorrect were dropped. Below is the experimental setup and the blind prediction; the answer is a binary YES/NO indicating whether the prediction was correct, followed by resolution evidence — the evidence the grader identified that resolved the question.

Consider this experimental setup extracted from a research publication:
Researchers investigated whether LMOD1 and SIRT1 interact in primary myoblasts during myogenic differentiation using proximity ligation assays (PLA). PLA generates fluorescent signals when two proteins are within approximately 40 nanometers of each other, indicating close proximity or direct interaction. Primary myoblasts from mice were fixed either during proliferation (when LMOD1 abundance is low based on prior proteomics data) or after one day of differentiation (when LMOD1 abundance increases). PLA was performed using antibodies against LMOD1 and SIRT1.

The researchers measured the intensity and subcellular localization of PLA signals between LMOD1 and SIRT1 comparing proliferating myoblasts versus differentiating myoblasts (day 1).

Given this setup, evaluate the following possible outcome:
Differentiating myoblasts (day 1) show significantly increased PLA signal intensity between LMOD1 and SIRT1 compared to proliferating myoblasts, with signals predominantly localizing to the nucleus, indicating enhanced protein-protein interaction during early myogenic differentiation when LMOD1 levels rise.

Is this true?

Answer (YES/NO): NO